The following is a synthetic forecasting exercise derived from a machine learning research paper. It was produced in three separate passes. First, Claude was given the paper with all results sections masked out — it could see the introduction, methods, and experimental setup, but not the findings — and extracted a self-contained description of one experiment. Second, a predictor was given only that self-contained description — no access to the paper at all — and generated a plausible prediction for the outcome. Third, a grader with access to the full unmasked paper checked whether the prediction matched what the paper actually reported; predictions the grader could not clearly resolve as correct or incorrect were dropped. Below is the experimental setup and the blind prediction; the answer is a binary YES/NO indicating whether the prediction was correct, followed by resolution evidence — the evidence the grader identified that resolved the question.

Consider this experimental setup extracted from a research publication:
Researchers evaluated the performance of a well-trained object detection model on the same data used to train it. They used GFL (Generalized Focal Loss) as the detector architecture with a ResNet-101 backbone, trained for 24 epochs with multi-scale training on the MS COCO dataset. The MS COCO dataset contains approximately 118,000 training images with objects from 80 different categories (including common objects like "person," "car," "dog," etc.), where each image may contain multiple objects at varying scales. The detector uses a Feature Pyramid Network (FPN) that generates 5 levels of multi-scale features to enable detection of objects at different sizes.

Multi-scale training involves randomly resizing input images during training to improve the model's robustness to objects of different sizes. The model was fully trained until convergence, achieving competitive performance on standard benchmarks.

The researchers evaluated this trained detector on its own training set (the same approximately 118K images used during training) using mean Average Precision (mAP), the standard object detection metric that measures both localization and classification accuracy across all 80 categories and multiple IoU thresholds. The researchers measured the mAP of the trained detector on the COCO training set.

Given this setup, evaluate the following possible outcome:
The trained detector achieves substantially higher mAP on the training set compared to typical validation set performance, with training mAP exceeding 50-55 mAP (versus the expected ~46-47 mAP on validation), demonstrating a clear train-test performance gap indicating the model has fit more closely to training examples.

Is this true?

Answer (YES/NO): NO